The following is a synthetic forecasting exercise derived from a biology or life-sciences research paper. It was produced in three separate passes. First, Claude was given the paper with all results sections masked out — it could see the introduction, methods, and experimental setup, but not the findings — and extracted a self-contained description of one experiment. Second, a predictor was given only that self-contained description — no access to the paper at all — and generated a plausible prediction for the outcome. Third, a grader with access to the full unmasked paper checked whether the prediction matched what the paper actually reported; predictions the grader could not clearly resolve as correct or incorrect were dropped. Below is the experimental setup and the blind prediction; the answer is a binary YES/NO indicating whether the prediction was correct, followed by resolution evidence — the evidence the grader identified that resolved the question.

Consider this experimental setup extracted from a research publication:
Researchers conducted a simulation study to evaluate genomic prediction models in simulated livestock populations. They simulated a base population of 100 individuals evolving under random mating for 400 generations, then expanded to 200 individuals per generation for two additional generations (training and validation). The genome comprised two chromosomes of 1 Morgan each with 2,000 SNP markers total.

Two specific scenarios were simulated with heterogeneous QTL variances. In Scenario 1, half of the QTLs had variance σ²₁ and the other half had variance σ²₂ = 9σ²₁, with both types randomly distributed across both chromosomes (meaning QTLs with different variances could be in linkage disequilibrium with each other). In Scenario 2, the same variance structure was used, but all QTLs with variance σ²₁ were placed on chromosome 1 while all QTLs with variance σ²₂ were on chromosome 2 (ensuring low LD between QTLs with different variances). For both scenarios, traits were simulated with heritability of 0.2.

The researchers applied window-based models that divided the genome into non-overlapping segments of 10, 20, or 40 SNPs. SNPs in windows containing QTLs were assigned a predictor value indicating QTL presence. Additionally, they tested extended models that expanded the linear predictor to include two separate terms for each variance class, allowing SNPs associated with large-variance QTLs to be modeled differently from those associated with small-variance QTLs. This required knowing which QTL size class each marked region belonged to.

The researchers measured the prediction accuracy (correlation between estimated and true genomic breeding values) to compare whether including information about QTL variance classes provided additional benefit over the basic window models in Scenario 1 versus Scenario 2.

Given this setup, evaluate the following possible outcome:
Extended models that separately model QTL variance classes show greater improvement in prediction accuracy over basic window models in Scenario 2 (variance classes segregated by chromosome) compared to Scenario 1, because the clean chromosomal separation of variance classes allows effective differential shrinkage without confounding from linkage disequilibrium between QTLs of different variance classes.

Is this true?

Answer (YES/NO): YES